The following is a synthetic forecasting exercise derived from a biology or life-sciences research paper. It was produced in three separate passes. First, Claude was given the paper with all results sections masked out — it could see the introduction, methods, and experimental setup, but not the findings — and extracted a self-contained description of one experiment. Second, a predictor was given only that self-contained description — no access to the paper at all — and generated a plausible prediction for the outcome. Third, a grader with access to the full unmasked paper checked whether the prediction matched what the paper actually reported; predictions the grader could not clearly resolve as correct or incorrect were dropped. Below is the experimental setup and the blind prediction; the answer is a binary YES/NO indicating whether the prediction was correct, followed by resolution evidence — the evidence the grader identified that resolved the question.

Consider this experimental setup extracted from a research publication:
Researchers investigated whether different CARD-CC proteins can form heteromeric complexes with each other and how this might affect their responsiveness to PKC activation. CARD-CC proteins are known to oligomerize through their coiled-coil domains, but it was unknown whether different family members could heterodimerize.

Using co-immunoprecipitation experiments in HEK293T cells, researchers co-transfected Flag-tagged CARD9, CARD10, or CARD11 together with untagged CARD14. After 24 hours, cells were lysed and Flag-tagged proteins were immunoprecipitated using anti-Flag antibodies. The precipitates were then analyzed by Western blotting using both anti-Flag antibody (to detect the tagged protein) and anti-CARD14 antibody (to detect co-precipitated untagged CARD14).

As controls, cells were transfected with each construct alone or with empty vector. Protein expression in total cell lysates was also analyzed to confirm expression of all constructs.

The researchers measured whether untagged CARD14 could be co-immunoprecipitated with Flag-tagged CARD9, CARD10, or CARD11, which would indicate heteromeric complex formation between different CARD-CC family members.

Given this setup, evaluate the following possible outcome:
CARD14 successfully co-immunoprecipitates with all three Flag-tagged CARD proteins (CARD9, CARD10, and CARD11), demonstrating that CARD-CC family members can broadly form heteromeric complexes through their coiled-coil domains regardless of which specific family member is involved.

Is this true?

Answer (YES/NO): NO